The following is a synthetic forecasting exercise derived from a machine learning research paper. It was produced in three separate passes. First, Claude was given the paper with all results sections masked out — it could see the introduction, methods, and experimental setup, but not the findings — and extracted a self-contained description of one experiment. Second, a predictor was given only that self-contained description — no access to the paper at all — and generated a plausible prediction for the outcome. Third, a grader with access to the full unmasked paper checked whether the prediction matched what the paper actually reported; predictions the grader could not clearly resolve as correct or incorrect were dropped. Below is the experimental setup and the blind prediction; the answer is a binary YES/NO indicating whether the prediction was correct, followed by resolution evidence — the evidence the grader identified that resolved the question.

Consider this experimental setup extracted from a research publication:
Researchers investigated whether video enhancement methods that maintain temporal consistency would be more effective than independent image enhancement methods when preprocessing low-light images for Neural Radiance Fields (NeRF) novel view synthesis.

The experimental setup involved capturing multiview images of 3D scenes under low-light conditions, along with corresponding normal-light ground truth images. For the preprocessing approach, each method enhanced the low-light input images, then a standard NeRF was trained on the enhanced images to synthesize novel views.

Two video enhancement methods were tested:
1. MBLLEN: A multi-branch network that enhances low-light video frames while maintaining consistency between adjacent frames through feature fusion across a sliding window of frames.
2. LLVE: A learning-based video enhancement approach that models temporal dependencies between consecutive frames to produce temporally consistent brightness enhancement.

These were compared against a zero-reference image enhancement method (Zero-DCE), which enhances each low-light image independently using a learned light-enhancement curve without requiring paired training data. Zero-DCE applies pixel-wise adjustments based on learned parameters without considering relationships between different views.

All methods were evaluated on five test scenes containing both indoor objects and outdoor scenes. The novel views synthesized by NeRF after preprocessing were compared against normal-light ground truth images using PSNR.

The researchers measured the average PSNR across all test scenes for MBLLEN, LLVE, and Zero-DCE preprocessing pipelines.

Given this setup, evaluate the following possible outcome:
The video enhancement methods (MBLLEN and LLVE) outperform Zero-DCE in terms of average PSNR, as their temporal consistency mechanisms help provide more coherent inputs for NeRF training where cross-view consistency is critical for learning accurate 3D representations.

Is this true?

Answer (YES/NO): YES